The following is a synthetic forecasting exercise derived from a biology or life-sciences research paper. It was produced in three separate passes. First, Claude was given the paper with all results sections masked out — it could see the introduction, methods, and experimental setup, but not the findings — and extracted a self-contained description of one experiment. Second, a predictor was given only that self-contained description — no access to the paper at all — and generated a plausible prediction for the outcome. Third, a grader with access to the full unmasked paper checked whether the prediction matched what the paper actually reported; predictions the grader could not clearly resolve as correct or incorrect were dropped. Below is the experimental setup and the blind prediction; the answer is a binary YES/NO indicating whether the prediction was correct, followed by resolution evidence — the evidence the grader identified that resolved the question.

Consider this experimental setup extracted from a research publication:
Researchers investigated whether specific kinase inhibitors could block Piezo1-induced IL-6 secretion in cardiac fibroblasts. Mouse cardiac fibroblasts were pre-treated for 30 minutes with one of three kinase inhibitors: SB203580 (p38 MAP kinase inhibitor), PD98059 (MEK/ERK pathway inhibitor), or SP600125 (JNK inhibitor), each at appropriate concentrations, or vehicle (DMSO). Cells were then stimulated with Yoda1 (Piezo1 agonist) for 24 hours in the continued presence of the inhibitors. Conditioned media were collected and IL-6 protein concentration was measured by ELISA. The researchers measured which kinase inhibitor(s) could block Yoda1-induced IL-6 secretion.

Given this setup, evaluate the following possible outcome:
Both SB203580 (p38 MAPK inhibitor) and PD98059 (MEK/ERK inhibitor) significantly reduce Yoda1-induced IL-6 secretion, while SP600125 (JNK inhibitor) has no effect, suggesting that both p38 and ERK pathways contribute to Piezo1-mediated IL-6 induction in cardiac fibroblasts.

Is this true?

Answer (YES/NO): NO